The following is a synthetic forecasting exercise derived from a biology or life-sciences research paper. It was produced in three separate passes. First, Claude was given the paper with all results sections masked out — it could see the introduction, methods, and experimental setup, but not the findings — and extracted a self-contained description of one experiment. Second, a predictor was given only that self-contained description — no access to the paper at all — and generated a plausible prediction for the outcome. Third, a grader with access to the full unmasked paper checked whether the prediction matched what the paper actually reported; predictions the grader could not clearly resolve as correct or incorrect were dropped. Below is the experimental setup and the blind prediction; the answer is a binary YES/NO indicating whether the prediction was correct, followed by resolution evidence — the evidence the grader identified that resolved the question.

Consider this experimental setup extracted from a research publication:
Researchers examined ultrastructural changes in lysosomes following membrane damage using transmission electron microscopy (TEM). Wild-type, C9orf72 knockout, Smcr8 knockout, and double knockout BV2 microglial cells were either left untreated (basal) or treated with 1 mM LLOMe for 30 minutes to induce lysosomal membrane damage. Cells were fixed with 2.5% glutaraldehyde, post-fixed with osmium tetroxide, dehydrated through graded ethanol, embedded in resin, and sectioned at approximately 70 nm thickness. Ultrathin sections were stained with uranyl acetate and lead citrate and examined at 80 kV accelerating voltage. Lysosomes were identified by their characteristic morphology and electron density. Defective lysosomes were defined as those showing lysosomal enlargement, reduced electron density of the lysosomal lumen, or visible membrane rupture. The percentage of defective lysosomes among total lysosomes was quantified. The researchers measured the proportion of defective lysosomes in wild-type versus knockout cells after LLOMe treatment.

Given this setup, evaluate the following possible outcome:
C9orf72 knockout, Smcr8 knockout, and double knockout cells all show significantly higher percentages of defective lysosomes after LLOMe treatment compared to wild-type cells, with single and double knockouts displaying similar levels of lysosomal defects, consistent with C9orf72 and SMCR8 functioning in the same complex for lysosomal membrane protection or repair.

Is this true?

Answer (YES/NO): YES